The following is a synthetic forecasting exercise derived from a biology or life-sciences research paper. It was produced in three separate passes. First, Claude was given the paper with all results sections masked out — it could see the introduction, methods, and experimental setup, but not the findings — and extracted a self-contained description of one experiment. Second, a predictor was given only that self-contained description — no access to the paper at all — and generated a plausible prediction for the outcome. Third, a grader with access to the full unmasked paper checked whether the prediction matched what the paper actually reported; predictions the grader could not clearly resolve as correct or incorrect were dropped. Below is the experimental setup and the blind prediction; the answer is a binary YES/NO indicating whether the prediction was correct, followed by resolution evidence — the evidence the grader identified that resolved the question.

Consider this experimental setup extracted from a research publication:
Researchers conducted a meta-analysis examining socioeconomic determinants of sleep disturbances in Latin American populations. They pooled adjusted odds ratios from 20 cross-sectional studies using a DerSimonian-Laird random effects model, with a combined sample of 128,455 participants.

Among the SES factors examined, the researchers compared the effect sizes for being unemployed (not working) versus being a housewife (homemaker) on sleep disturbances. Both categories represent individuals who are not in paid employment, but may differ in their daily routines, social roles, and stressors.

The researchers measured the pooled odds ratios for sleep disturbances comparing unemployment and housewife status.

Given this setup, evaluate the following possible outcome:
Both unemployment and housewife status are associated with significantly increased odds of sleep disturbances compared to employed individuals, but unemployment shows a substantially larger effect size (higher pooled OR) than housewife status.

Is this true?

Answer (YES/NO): YES